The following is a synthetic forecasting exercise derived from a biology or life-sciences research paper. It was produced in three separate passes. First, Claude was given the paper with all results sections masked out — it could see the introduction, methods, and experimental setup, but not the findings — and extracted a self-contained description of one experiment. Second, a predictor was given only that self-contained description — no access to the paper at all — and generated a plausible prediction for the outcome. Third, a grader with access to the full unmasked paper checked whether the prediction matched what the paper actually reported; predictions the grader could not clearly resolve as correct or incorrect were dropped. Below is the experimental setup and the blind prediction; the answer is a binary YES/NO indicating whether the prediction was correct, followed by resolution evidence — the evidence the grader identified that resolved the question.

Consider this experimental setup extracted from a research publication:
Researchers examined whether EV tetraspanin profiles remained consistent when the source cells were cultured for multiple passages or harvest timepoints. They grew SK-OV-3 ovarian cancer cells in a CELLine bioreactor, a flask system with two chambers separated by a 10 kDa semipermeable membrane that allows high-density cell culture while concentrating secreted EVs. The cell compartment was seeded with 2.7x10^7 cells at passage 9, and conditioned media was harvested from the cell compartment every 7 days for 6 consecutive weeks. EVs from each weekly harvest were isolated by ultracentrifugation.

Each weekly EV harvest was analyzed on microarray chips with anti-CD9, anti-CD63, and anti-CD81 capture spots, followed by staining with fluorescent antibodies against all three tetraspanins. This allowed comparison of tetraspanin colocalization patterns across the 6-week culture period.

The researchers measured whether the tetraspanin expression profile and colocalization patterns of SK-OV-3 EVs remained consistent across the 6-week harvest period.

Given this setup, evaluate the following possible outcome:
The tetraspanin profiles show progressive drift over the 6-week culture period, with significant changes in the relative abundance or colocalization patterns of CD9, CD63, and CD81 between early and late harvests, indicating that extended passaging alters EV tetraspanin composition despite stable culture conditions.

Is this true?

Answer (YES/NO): NO